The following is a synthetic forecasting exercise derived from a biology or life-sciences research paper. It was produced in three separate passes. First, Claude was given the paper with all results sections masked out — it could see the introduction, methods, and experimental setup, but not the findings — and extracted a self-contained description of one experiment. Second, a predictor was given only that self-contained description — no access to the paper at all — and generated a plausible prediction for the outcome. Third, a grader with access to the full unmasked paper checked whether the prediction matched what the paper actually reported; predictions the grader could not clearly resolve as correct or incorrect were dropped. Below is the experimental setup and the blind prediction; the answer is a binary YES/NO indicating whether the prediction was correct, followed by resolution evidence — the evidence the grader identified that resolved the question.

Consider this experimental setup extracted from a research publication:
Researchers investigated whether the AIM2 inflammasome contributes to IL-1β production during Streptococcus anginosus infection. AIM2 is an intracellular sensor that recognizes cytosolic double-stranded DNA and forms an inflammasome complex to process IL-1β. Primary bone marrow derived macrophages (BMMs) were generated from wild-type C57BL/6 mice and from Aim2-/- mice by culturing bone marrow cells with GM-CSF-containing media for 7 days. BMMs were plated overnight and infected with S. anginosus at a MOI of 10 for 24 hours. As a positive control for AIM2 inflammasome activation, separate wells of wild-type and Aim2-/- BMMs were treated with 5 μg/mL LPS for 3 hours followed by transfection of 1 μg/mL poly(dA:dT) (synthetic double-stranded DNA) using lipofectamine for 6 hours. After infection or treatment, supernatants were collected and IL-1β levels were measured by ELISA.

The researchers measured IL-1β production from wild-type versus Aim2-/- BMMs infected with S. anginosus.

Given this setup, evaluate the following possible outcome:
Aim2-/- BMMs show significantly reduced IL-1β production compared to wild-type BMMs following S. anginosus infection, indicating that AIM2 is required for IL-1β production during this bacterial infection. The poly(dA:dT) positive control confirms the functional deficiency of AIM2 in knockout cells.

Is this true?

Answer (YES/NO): NO